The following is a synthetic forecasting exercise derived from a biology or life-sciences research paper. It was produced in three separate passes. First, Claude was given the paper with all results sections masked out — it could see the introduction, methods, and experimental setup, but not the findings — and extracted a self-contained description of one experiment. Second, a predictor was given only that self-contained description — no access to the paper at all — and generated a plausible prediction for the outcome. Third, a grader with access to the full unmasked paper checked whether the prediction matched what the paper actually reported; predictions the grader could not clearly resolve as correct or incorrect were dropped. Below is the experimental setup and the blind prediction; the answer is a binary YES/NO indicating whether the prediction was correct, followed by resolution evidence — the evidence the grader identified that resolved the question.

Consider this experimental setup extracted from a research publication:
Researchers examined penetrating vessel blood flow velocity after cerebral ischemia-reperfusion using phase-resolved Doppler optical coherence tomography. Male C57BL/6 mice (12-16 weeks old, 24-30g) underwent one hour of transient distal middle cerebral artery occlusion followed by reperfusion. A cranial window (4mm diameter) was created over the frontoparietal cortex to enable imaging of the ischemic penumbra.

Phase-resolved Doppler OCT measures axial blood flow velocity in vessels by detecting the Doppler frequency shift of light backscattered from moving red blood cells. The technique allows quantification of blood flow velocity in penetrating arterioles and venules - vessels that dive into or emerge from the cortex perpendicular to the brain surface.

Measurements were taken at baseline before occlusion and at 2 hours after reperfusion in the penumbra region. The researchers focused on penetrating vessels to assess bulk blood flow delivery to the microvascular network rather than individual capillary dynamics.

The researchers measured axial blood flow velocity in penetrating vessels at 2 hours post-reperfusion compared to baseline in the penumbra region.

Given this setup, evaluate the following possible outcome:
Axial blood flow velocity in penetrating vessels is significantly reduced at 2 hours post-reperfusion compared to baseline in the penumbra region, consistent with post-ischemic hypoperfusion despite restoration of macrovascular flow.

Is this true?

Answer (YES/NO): YES